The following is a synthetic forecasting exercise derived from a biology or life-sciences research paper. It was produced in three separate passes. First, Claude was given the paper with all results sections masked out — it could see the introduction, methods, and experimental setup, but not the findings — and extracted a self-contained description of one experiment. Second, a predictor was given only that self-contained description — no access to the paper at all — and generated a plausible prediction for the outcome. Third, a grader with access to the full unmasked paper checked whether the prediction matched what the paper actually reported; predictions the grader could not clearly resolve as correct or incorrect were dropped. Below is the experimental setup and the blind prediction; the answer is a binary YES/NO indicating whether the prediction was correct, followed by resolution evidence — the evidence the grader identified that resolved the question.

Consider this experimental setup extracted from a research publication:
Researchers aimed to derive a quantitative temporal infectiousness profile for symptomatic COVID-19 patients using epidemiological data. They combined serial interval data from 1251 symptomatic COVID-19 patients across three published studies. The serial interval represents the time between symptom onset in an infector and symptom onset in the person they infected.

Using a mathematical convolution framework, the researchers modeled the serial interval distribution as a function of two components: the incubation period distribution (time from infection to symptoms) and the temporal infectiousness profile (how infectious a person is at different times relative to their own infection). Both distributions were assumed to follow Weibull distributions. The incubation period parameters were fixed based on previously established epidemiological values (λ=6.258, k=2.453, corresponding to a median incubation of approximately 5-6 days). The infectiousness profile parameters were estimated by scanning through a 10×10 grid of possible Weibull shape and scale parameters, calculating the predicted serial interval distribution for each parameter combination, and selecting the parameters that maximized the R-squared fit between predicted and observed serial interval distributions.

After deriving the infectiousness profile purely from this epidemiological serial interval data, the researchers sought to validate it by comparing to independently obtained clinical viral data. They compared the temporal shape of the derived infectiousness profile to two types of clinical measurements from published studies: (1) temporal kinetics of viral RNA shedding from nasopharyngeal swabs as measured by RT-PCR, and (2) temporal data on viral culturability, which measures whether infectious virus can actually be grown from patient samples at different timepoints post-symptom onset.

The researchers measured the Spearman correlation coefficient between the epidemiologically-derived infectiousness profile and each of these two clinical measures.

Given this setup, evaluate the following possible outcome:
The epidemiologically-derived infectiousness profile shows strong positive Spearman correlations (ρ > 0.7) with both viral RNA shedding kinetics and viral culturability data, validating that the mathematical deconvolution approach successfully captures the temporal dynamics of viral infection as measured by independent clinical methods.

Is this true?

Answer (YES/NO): YES